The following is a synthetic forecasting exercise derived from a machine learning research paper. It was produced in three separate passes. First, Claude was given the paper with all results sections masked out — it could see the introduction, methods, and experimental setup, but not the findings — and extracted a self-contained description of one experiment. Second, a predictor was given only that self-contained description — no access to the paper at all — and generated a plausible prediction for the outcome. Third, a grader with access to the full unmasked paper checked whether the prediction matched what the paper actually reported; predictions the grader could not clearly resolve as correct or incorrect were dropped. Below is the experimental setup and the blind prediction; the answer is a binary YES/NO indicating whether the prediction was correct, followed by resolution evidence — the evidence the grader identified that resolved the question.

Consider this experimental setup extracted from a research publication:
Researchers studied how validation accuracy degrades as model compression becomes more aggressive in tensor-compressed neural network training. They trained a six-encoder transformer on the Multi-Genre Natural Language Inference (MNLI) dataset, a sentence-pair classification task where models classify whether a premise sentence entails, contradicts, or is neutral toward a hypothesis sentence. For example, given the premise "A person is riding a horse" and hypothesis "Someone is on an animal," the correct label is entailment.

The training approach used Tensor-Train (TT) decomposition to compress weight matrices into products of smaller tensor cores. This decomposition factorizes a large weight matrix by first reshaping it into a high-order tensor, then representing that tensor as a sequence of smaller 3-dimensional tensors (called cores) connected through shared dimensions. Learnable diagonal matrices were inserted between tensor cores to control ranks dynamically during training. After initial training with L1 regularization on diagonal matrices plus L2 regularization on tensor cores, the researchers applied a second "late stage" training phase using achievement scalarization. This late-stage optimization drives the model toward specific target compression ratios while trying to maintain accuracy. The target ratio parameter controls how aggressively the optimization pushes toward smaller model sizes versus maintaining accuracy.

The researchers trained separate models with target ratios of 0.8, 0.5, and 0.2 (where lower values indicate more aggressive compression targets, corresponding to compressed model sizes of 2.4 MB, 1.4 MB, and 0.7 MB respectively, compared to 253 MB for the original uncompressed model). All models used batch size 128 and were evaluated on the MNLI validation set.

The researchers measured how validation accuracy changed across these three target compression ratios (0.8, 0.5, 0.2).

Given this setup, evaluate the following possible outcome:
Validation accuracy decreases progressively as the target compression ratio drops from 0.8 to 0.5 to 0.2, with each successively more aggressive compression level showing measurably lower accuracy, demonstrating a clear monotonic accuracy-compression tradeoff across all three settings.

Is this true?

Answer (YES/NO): NO